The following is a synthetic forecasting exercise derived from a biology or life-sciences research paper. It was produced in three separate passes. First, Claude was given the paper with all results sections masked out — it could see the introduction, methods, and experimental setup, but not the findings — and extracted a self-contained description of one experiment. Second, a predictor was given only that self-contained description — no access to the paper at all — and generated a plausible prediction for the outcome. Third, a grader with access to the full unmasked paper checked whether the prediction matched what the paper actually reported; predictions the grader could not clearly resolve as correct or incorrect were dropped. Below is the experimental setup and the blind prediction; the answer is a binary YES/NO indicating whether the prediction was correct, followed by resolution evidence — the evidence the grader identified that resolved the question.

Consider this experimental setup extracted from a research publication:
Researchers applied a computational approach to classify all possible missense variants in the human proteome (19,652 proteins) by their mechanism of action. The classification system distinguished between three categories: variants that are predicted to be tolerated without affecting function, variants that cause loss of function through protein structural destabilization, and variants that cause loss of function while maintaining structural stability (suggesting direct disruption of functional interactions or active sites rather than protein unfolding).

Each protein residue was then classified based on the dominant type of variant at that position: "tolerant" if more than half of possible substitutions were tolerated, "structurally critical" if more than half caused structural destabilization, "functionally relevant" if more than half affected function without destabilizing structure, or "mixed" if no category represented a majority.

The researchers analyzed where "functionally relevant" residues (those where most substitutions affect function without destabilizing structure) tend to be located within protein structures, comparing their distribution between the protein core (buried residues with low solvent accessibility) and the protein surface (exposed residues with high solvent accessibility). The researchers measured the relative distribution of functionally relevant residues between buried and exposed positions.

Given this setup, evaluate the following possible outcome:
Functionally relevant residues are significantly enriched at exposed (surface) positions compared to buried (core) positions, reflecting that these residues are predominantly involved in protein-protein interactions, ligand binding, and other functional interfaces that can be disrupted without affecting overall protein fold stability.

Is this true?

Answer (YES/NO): YES